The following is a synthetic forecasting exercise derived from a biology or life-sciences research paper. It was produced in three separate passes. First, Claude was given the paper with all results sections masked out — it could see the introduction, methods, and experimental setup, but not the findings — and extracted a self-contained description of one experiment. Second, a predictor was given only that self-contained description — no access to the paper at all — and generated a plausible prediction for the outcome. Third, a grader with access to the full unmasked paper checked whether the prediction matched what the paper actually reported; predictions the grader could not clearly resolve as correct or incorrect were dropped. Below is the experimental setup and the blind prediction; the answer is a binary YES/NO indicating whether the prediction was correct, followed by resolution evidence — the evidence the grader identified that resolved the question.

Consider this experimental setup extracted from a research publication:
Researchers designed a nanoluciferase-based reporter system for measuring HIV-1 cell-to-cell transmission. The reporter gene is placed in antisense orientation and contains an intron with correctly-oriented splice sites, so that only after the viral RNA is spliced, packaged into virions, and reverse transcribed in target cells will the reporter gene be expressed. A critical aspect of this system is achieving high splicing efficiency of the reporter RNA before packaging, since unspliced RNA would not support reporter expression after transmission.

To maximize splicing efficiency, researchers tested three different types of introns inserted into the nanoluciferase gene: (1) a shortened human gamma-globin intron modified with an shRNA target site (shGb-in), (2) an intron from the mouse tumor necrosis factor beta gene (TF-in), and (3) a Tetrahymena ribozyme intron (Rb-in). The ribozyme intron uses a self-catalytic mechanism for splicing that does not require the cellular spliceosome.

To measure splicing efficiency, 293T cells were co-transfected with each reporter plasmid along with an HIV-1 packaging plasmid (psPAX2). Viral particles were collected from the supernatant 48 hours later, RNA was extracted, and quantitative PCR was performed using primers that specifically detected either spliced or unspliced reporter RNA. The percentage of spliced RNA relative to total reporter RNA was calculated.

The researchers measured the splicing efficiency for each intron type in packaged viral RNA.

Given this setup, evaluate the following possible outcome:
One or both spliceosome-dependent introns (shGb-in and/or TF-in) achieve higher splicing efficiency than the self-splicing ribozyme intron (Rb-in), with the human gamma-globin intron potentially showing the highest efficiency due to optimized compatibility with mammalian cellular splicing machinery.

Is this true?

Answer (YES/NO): YES